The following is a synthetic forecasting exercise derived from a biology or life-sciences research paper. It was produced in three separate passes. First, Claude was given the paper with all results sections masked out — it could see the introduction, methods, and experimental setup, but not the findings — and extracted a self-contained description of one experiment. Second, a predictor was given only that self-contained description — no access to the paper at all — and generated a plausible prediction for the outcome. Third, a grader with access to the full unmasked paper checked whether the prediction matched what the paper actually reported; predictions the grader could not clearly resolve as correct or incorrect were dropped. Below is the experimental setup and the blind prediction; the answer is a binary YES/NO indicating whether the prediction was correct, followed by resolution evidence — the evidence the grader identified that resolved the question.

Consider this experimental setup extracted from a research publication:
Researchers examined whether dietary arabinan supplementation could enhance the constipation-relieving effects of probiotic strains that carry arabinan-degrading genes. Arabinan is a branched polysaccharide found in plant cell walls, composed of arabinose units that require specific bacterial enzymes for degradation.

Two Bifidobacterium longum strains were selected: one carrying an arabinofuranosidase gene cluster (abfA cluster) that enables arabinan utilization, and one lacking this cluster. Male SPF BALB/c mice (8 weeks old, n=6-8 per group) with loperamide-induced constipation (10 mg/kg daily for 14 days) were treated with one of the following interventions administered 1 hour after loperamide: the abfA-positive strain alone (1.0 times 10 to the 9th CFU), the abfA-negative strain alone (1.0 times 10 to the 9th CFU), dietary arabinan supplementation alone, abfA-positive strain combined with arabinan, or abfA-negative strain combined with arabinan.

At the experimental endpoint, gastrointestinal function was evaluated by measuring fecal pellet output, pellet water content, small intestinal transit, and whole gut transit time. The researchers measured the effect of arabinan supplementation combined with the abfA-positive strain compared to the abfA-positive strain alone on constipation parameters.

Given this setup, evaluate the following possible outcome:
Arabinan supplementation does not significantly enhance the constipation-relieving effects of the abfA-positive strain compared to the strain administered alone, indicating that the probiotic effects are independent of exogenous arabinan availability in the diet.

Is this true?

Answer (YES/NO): NO